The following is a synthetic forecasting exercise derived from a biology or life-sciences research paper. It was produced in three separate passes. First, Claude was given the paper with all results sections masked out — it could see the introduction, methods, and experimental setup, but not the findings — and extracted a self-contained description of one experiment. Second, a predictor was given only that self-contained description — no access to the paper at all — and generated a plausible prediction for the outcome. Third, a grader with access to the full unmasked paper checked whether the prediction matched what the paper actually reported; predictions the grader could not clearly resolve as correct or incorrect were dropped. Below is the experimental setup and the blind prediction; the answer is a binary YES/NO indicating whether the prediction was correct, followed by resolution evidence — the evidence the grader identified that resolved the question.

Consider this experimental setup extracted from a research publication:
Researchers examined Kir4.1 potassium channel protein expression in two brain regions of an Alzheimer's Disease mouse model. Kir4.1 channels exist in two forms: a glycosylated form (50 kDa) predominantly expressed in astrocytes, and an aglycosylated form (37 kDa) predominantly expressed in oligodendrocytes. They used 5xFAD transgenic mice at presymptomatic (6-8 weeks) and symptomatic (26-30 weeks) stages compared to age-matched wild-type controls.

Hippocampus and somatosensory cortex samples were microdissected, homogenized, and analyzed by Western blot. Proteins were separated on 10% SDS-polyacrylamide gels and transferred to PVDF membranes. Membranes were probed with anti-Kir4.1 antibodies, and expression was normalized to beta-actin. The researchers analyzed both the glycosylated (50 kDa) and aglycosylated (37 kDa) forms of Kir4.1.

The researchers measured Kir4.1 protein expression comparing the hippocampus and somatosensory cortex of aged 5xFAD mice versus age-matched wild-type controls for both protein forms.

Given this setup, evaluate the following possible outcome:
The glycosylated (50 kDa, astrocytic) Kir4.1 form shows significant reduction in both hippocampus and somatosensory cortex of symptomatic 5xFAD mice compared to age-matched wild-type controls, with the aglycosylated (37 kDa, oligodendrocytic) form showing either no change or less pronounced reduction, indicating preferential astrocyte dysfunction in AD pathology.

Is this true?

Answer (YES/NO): NO